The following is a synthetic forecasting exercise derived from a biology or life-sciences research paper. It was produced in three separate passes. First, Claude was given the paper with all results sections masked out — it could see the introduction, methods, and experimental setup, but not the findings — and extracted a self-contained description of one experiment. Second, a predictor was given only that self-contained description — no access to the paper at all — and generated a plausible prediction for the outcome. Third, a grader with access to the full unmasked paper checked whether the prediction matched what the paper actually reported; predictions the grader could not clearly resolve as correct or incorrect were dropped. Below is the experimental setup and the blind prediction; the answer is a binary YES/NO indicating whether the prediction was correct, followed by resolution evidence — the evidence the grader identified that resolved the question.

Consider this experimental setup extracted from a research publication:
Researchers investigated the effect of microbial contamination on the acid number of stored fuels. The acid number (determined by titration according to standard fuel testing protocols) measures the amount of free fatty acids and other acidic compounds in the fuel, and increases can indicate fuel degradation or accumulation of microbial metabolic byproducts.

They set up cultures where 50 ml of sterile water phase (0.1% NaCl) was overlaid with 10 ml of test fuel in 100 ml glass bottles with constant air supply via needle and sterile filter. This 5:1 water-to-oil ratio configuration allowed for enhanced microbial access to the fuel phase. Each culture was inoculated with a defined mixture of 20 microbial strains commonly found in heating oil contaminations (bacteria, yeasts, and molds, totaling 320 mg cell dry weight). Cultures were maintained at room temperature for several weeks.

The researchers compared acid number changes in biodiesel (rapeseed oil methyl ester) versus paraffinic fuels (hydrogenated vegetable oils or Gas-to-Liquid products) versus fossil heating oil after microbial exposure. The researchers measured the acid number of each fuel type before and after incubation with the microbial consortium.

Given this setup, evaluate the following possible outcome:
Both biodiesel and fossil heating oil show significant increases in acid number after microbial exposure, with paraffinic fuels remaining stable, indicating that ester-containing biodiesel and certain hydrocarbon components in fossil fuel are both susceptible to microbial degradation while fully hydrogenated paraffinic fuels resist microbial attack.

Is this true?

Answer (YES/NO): NO